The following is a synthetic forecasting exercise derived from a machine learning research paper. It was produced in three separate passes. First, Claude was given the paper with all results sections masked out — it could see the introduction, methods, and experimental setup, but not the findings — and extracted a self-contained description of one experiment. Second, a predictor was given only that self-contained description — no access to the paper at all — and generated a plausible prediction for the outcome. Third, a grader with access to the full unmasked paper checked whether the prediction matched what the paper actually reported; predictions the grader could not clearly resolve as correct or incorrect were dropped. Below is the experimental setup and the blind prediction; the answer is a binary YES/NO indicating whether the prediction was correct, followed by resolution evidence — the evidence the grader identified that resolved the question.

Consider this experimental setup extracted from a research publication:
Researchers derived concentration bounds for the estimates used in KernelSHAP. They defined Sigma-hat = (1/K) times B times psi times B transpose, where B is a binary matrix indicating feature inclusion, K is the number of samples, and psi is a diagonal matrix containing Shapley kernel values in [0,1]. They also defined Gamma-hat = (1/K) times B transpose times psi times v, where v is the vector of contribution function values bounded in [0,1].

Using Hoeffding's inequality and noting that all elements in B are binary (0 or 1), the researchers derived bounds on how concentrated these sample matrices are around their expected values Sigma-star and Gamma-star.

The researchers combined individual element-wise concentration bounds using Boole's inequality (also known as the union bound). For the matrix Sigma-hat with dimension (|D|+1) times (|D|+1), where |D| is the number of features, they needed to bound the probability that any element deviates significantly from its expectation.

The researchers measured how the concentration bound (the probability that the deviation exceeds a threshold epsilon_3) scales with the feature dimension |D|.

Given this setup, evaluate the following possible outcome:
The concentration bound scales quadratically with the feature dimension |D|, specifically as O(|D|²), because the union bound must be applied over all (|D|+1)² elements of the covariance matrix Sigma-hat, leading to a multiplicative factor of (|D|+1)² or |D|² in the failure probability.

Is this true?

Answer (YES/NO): YES